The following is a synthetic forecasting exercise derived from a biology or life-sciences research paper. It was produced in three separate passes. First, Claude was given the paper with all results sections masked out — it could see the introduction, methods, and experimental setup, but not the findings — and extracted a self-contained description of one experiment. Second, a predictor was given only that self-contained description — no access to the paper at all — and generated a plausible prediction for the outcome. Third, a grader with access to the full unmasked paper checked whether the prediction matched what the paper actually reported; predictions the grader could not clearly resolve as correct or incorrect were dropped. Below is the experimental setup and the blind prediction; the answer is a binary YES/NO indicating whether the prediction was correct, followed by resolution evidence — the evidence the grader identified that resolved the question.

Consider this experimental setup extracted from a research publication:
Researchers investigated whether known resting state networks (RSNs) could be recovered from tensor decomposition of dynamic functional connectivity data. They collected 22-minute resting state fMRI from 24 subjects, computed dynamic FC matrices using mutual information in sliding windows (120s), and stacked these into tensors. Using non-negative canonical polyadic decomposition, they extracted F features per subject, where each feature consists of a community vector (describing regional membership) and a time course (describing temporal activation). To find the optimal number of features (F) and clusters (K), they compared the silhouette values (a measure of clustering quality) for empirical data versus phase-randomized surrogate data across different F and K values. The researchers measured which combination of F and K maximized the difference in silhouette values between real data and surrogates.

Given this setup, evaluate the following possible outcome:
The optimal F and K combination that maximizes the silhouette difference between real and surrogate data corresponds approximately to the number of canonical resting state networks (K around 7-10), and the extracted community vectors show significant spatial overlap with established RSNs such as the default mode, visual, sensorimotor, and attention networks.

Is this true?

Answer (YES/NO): NO